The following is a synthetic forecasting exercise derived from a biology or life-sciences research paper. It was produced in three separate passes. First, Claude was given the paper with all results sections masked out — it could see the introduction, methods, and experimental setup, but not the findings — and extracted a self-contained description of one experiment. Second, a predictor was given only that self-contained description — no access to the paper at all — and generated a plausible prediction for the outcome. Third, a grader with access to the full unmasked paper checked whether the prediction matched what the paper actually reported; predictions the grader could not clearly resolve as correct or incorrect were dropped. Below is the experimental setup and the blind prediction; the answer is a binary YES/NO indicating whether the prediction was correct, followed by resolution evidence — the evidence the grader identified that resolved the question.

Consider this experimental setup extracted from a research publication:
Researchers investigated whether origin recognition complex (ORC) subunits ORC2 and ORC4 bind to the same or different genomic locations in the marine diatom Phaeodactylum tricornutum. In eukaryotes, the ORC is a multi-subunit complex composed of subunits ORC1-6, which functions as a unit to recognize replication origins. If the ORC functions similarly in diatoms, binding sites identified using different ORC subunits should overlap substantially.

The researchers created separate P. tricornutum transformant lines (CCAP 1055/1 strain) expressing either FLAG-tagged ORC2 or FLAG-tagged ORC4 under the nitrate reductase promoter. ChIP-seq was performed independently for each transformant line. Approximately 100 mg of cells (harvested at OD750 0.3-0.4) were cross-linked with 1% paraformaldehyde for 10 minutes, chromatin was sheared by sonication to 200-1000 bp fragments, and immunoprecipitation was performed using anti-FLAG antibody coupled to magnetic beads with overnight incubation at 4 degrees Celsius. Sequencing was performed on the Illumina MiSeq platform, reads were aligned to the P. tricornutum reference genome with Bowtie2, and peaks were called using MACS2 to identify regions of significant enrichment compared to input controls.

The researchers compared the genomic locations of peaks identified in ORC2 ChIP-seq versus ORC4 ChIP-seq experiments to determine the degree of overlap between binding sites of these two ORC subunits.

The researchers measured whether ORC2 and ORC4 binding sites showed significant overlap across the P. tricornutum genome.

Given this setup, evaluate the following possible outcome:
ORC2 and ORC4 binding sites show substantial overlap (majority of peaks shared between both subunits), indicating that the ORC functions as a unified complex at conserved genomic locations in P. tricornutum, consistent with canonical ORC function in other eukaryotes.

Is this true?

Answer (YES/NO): NO